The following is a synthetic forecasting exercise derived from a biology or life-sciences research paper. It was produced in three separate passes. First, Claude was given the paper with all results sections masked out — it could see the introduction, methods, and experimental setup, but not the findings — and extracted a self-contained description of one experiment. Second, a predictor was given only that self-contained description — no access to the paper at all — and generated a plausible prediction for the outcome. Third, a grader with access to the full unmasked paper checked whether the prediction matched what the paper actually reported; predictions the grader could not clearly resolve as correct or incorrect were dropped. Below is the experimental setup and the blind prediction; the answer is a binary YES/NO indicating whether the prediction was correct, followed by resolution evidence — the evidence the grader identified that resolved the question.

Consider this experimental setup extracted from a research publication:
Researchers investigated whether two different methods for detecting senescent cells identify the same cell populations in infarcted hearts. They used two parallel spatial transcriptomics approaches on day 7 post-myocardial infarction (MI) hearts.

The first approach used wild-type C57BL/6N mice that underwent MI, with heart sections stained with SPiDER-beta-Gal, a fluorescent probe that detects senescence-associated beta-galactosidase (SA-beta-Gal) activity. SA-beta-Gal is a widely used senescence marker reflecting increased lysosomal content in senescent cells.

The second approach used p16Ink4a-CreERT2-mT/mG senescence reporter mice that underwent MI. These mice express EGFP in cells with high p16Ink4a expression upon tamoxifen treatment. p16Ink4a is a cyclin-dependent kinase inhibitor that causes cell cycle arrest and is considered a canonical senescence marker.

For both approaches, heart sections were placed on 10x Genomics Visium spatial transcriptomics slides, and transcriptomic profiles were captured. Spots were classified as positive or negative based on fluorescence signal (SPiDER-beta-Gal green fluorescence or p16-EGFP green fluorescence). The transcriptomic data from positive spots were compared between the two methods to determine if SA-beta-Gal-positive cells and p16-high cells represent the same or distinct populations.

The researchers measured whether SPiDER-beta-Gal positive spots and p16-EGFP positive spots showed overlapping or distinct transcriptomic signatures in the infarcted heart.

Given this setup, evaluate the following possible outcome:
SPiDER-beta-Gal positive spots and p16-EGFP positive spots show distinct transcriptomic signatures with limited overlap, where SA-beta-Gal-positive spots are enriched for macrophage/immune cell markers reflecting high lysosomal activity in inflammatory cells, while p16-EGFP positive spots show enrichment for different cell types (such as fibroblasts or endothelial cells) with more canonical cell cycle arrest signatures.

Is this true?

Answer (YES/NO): NO